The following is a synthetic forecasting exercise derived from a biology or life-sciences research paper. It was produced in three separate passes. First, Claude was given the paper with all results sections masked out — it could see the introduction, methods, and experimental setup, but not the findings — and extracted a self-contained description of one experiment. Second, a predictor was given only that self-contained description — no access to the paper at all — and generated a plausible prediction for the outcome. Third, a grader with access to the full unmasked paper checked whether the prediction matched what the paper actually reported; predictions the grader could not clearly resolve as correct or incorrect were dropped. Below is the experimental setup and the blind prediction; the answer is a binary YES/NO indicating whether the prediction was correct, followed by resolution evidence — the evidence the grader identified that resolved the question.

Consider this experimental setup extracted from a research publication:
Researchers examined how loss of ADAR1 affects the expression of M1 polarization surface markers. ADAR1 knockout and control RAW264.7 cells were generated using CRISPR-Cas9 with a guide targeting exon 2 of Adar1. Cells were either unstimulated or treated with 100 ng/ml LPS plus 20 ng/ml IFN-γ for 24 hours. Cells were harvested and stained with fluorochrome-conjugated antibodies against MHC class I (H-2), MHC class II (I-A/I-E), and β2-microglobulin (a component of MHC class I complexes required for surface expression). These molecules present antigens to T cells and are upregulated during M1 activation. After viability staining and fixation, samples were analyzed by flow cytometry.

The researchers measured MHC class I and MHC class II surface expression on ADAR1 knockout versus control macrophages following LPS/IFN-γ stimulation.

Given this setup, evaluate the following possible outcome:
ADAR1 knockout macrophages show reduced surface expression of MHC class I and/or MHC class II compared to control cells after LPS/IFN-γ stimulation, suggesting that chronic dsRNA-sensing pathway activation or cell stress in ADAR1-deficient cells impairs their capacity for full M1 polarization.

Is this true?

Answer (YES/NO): NO